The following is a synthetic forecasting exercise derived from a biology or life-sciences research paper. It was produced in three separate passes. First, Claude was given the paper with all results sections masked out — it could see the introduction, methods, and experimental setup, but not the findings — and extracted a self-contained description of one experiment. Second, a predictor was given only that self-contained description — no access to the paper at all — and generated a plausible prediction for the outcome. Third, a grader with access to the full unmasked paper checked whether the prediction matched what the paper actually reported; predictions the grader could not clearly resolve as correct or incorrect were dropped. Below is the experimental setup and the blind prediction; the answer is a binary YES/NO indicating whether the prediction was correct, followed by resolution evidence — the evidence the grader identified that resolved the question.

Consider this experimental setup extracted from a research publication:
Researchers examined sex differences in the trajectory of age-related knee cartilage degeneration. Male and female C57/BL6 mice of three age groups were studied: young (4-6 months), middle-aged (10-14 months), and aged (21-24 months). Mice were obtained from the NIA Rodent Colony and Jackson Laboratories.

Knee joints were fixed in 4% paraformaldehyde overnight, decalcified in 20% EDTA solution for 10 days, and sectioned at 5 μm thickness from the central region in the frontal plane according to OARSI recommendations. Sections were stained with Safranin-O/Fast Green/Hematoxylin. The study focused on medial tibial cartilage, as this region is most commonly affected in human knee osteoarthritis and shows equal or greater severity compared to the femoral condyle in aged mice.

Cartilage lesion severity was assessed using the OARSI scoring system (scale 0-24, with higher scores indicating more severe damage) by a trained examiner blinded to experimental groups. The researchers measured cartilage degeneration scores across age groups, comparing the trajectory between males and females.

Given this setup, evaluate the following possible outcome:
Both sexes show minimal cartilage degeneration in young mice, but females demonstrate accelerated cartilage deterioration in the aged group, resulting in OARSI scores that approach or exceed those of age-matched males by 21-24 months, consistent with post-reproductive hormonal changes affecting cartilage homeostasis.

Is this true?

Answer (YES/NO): NO